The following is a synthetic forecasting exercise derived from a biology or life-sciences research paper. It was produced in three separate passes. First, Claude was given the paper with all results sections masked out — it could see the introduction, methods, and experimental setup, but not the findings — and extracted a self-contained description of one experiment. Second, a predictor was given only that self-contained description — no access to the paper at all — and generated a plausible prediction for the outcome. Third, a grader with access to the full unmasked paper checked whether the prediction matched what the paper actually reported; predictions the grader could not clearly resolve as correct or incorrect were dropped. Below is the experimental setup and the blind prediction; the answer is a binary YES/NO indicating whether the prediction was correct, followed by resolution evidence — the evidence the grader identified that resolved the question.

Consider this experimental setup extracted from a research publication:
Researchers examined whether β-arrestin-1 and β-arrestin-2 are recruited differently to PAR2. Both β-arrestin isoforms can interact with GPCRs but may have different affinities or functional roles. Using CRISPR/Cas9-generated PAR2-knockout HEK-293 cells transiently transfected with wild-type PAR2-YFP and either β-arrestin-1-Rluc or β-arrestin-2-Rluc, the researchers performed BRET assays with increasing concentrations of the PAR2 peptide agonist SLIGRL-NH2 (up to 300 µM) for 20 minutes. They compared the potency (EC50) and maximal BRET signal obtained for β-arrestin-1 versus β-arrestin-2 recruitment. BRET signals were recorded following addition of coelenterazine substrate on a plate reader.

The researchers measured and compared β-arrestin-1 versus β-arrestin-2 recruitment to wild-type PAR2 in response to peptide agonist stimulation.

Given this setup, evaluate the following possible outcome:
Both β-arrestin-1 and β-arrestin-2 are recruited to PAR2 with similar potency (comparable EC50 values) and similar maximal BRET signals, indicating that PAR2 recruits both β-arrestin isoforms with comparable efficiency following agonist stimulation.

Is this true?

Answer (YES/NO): NO